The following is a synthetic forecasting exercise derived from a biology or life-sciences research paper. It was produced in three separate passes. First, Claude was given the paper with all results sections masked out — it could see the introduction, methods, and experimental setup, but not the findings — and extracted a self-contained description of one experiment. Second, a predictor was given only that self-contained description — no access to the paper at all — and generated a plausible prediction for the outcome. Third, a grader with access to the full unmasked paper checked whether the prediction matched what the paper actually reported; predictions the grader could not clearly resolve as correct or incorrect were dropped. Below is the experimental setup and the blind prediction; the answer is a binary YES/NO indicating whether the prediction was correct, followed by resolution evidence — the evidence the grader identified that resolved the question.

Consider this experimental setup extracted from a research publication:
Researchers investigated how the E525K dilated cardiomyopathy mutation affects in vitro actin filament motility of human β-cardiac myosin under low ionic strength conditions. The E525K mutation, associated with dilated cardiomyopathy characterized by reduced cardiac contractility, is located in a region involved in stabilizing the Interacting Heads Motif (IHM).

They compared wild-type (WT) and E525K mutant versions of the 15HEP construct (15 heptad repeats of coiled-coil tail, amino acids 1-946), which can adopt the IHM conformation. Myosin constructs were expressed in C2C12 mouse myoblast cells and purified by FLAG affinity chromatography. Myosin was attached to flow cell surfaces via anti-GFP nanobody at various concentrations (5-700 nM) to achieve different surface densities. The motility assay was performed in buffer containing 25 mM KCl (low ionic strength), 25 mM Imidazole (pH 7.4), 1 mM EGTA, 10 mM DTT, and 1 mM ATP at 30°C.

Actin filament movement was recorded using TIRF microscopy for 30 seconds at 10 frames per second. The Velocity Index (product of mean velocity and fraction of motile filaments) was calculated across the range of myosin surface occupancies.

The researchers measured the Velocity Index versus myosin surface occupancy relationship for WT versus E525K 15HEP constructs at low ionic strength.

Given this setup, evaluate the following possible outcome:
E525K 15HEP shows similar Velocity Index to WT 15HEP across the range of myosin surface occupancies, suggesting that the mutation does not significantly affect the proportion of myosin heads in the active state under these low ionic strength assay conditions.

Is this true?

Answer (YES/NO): YES